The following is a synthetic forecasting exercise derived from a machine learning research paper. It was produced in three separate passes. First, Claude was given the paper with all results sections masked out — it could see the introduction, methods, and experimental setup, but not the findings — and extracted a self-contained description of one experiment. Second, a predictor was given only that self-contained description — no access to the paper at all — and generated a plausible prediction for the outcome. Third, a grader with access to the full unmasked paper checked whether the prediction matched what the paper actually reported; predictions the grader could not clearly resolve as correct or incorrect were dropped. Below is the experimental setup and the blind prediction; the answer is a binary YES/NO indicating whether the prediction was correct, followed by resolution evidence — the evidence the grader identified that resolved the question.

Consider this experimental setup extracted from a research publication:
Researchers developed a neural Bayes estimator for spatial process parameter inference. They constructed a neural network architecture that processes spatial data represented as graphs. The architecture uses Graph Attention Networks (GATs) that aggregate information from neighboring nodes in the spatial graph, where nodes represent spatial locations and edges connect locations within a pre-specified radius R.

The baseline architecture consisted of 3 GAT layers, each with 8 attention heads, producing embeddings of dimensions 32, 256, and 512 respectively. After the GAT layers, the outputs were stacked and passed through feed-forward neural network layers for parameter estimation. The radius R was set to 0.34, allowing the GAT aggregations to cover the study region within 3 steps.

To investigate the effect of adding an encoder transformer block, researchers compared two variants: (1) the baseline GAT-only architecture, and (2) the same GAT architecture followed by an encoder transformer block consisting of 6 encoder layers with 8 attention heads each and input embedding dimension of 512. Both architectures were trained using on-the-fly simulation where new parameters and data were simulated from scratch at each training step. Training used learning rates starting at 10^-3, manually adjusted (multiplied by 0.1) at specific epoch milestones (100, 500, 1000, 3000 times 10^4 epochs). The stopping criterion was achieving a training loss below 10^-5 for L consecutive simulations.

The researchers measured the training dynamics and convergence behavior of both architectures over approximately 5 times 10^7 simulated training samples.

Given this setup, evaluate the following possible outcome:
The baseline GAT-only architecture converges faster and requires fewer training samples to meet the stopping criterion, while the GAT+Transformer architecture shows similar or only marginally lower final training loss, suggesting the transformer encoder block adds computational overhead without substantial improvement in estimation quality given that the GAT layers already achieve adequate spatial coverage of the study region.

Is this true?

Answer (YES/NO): NO